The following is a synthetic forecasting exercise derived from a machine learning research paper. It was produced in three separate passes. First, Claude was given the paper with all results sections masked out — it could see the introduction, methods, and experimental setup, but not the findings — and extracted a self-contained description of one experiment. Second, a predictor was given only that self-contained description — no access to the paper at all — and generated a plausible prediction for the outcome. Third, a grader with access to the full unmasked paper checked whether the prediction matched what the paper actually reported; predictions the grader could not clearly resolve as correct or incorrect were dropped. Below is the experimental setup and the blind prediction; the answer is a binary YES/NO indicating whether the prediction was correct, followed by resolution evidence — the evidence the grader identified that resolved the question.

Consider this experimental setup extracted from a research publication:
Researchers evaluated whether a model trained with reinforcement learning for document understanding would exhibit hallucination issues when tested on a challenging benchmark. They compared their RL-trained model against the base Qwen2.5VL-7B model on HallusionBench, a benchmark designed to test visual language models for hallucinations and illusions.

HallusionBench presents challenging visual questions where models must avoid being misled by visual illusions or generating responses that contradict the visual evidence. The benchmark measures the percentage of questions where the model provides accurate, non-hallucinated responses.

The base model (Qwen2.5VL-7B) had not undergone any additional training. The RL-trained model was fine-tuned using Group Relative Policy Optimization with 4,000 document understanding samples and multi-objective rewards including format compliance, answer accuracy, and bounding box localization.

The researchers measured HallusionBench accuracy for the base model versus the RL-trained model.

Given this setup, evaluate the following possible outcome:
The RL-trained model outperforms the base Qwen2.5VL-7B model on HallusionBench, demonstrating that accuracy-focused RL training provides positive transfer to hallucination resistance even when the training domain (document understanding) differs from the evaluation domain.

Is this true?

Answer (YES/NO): YES